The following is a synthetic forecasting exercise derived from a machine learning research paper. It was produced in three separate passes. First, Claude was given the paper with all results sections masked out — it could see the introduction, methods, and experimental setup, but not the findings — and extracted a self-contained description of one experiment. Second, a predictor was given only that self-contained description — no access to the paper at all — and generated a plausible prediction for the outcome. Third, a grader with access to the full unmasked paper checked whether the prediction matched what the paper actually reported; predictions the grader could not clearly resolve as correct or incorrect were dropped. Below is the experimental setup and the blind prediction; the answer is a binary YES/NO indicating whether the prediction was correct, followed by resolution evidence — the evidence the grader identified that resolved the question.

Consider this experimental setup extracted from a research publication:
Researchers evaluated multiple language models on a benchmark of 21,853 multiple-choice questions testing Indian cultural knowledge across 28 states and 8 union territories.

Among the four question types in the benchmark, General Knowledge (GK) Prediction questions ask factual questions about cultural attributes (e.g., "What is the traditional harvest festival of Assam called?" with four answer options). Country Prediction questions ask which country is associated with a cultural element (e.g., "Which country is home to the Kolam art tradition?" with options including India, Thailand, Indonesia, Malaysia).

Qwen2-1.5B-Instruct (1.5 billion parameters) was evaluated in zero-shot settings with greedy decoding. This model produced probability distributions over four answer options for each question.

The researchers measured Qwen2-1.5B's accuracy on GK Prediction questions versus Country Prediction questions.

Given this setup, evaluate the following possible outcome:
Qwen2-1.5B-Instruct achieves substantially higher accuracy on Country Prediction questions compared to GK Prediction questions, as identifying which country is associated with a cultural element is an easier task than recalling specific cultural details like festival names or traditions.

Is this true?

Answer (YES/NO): YES